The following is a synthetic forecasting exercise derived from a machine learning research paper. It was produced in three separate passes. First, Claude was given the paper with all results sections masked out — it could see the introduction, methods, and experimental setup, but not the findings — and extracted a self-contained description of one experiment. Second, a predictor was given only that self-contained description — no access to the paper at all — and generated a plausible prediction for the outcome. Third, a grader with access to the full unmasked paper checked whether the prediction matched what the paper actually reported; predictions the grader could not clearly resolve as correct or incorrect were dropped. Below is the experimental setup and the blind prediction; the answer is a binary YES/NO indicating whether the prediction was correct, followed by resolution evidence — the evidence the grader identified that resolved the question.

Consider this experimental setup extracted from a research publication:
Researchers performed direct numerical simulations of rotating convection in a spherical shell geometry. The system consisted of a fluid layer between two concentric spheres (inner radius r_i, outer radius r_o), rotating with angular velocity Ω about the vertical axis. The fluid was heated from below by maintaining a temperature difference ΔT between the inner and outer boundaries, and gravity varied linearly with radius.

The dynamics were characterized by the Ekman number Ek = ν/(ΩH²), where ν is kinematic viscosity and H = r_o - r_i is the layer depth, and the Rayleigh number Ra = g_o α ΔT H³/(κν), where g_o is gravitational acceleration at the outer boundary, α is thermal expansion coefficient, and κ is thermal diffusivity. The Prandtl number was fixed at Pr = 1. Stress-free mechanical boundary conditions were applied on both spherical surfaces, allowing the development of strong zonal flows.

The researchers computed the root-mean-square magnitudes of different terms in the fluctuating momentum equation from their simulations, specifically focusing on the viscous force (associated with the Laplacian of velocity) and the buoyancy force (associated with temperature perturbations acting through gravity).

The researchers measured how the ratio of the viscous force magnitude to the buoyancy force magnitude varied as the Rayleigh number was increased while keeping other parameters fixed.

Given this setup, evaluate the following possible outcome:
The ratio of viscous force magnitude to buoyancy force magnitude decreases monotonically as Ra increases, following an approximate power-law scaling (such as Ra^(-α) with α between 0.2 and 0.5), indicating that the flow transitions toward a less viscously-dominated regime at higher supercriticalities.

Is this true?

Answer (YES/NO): NO